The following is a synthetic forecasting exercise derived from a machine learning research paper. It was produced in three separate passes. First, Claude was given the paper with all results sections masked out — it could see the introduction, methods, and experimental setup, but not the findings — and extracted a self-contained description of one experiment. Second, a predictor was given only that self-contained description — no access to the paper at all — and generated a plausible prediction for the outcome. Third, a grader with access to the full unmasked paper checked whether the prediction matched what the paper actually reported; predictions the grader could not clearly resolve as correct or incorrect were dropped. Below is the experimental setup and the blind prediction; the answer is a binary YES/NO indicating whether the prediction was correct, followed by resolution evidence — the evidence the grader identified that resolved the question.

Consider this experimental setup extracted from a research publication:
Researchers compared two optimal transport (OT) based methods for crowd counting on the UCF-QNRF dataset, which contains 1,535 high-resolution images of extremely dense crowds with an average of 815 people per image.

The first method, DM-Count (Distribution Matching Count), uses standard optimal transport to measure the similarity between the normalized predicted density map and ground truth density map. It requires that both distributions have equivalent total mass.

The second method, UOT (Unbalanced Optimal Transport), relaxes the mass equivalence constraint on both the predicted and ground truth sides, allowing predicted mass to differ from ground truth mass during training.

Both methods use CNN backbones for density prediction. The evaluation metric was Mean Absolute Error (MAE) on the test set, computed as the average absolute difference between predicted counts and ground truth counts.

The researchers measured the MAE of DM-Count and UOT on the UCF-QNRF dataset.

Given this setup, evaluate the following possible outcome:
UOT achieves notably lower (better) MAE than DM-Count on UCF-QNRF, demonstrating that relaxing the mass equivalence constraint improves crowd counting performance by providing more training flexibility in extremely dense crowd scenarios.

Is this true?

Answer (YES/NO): YES